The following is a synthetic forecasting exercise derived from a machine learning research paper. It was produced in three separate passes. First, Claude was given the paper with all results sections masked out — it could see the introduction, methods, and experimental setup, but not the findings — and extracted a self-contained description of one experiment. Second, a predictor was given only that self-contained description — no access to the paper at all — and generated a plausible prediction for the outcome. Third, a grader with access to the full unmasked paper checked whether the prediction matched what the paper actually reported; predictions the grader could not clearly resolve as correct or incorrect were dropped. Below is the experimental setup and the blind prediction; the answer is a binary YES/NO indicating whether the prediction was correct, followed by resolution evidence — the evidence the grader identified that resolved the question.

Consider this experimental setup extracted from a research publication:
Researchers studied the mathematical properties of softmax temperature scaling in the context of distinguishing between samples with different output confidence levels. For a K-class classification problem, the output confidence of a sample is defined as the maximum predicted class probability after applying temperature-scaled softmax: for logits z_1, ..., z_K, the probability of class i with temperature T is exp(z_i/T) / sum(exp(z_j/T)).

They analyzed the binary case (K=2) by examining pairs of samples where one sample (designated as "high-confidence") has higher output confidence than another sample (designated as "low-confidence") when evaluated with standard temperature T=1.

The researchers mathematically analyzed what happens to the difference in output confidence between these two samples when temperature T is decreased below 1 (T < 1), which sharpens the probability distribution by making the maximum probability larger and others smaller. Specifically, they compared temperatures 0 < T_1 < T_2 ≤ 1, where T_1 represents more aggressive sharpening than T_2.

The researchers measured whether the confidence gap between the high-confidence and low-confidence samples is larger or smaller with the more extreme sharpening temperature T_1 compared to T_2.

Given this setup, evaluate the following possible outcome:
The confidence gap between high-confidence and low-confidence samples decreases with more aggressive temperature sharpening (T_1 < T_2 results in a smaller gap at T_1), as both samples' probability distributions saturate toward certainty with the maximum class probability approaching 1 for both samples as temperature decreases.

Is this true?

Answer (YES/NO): YES